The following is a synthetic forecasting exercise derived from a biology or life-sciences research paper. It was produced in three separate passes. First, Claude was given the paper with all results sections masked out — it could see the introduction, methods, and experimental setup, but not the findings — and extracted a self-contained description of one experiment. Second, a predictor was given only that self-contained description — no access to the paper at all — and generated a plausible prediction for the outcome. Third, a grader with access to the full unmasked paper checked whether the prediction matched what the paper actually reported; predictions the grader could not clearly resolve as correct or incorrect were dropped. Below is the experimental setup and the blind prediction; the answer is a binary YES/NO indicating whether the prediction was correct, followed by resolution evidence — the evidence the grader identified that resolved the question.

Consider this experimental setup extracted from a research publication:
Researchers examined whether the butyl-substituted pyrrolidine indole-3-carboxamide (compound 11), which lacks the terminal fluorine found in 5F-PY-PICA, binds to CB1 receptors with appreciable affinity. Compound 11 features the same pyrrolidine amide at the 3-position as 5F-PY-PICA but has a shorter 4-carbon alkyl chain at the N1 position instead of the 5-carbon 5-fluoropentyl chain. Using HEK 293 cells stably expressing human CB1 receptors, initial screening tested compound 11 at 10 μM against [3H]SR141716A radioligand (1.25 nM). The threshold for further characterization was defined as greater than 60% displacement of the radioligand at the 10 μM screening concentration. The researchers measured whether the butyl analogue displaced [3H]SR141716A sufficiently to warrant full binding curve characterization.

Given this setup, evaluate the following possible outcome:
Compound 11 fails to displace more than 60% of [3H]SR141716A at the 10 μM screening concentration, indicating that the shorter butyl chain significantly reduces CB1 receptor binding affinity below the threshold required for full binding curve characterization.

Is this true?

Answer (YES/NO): YES